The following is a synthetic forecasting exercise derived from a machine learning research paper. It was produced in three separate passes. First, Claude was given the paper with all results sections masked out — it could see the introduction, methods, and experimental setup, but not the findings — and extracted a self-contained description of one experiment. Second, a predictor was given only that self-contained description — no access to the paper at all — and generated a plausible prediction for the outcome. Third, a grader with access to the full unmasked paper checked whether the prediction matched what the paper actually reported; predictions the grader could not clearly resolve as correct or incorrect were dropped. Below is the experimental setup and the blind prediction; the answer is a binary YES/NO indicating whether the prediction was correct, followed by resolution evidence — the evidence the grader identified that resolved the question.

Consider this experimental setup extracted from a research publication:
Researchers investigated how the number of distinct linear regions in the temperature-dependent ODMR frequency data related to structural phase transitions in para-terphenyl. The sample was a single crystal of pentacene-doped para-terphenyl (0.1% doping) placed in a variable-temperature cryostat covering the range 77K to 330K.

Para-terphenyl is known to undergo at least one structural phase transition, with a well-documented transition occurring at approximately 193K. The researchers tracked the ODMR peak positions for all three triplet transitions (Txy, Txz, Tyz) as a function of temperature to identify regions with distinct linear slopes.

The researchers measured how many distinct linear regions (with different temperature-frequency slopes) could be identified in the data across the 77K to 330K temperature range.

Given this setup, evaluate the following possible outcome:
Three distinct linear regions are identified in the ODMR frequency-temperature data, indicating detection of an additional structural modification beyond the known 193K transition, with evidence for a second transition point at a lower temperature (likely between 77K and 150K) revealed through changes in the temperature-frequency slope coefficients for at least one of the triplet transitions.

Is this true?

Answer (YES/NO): NO